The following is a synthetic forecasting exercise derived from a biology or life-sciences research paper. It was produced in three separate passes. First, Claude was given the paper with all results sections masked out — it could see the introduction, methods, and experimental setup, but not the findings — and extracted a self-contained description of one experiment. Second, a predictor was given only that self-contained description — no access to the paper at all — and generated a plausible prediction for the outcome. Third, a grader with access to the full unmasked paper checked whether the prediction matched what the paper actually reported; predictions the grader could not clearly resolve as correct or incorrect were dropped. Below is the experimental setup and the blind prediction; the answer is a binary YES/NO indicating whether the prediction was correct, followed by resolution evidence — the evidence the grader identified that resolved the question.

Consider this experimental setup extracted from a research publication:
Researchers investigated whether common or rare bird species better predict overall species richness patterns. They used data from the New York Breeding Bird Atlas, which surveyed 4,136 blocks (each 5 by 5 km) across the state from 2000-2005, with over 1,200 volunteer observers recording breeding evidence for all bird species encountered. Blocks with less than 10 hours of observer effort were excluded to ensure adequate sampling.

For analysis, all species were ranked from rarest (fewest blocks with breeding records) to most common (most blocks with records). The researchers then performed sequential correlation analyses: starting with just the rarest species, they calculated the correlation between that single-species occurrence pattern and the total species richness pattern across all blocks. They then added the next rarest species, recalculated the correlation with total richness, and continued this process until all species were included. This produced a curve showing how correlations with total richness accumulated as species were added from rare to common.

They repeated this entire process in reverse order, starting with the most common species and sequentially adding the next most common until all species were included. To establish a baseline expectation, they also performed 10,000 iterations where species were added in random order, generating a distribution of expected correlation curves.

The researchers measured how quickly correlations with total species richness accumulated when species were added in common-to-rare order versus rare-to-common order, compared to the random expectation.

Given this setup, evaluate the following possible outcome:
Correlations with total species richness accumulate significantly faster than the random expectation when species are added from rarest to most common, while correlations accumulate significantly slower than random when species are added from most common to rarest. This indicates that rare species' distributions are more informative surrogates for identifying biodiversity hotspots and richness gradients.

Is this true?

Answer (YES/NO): NO